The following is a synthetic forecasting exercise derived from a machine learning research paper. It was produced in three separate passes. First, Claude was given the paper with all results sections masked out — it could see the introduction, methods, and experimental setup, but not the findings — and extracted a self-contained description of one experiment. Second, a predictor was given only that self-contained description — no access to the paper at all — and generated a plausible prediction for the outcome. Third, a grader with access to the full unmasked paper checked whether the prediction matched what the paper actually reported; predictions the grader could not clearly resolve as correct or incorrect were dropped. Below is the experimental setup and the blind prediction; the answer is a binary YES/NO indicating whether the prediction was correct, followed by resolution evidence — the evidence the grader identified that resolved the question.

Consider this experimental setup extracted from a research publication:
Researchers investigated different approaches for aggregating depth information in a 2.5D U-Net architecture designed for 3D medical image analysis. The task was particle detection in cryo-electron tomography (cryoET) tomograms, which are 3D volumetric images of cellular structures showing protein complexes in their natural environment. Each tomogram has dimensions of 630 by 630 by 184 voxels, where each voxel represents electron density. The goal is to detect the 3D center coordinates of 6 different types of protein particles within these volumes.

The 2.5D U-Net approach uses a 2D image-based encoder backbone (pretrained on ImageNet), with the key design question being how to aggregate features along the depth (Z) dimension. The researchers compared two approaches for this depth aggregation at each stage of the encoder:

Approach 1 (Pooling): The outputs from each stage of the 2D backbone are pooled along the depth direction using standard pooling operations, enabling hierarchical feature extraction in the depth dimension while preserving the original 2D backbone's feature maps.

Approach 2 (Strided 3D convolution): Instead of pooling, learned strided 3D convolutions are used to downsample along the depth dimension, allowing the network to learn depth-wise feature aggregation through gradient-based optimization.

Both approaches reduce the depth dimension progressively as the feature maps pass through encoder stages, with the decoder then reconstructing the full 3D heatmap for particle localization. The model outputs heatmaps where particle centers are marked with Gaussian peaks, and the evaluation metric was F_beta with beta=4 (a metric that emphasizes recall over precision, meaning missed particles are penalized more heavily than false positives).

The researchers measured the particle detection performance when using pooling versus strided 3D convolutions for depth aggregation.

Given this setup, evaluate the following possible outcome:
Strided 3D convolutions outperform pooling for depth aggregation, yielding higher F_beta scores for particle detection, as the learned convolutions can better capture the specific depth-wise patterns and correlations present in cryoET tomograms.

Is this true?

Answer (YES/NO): NO